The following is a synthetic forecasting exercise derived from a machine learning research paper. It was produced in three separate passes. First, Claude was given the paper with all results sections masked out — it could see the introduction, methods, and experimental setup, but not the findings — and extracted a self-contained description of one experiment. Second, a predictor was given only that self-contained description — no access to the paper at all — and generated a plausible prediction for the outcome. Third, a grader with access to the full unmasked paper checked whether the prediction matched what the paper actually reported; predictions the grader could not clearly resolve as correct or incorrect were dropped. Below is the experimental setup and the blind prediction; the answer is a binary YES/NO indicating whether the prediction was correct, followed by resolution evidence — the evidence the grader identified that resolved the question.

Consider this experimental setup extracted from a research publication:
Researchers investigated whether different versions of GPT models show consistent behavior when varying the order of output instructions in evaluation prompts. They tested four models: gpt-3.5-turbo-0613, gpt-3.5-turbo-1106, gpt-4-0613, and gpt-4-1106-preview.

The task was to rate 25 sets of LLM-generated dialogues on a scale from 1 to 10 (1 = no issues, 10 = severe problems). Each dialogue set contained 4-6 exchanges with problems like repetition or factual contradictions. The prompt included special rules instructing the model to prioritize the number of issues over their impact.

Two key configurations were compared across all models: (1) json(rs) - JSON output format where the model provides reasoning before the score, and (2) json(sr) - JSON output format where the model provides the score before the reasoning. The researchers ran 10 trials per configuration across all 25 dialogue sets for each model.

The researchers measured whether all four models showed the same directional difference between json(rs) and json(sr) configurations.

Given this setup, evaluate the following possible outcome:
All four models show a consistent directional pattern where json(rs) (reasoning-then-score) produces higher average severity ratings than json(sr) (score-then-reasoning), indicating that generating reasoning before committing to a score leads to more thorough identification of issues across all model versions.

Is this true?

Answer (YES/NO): NO